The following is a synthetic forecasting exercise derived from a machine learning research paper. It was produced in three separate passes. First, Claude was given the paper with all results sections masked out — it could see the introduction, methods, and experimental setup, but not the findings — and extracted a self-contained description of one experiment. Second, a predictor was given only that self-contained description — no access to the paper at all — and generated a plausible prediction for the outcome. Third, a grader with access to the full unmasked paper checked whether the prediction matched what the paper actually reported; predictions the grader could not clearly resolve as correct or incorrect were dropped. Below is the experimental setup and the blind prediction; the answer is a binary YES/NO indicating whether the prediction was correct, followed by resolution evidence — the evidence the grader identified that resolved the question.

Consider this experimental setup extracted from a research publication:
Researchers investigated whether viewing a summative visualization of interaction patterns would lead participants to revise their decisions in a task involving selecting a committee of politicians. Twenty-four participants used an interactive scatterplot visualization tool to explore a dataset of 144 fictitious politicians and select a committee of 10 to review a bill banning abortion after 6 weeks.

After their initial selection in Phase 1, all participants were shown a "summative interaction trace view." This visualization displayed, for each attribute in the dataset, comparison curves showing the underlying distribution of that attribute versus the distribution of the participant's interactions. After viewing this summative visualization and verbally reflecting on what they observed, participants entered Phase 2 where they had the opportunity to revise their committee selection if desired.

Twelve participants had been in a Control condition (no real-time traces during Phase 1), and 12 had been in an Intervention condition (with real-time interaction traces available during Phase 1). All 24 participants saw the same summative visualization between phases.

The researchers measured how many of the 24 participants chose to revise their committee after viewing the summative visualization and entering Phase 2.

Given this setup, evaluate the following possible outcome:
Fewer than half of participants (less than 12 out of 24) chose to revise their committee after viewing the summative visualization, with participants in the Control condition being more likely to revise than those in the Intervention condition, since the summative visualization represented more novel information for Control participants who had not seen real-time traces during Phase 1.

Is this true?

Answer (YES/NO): NO